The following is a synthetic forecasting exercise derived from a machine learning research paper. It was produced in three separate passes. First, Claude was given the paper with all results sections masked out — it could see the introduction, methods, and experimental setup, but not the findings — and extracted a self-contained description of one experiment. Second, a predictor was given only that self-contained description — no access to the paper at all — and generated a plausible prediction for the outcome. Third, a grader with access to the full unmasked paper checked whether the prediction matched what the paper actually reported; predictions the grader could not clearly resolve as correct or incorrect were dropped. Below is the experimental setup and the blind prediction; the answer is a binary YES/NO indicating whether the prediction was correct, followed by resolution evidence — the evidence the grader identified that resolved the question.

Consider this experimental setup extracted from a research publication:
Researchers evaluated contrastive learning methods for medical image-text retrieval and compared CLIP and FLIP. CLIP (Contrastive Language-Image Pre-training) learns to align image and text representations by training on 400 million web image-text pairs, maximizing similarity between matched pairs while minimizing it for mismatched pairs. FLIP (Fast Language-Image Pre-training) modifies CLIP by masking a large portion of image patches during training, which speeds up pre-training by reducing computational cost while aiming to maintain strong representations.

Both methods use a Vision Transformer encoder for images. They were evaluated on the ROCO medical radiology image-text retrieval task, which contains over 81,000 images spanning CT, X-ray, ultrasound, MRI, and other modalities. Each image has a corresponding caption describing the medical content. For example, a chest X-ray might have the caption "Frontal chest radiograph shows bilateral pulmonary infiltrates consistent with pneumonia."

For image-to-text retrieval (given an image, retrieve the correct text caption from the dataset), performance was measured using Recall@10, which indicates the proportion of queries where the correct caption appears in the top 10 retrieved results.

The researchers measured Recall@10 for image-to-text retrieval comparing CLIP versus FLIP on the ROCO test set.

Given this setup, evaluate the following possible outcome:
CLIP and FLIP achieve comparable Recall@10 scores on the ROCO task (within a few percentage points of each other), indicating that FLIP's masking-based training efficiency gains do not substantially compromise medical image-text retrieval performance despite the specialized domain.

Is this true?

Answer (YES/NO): NO